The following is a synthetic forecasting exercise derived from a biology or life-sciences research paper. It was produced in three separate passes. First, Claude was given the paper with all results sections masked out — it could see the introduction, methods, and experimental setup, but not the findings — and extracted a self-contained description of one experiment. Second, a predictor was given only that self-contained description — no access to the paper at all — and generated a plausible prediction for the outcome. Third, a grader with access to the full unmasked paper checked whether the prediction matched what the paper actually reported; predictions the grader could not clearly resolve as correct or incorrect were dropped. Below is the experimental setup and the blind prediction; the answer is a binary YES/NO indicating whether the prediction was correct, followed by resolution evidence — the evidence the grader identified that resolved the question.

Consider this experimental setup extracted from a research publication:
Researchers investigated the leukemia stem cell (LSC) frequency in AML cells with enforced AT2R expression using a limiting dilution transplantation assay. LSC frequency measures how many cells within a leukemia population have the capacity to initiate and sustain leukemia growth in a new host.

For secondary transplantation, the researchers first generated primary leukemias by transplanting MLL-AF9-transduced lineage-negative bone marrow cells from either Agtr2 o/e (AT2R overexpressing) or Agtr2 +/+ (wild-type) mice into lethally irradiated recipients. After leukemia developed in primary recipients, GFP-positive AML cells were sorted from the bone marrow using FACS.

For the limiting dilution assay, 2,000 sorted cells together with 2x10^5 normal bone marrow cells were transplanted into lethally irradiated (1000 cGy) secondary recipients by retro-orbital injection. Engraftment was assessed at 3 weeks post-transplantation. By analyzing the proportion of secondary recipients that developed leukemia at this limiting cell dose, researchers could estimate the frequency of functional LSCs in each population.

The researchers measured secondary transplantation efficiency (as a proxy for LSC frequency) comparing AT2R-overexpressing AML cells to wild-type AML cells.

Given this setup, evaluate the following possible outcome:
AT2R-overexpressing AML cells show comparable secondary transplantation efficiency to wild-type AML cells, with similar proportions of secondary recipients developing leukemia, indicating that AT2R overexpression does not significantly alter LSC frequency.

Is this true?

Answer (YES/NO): NO